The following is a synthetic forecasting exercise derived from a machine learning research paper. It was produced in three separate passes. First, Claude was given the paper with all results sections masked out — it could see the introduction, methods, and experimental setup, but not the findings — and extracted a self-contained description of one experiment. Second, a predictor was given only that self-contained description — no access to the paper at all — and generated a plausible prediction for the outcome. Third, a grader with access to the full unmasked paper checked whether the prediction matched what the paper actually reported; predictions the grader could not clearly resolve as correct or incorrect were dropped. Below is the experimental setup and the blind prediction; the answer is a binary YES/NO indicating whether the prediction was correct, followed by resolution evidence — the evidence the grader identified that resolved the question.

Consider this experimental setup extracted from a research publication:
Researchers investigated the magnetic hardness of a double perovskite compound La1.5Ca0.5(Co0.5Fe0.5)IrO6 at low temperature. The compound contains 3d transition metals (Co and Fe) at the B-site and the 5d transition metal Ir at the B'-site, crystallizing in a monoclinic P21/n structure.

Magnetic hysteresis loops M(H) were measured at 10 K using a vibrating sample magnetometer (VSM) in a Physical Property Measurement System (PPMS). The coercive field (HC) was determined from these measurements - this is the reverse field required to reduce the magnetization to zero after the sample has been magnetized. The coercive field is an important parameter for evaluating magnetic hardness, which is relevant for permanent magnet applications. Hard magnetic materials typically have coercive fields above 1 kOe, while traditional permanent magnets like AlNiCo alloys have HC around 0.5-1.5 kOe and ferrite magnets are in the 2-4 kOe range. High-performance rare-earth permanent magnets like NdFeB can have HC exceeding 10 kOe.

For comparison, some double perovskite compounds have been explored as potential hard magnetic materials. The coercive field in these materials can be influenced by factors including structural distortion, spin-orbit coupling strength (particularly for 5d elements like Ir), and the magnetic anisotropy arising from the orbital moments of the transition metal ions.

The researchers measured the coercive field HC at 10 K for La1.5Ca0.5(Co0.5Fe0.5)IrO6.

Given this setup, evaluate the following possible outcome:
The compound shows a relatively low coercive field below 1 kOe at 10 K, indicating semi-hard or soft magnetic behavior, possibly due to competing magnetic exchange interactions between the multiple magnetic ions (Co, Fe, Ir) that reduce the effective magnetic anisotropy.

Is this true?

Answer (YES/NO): NO